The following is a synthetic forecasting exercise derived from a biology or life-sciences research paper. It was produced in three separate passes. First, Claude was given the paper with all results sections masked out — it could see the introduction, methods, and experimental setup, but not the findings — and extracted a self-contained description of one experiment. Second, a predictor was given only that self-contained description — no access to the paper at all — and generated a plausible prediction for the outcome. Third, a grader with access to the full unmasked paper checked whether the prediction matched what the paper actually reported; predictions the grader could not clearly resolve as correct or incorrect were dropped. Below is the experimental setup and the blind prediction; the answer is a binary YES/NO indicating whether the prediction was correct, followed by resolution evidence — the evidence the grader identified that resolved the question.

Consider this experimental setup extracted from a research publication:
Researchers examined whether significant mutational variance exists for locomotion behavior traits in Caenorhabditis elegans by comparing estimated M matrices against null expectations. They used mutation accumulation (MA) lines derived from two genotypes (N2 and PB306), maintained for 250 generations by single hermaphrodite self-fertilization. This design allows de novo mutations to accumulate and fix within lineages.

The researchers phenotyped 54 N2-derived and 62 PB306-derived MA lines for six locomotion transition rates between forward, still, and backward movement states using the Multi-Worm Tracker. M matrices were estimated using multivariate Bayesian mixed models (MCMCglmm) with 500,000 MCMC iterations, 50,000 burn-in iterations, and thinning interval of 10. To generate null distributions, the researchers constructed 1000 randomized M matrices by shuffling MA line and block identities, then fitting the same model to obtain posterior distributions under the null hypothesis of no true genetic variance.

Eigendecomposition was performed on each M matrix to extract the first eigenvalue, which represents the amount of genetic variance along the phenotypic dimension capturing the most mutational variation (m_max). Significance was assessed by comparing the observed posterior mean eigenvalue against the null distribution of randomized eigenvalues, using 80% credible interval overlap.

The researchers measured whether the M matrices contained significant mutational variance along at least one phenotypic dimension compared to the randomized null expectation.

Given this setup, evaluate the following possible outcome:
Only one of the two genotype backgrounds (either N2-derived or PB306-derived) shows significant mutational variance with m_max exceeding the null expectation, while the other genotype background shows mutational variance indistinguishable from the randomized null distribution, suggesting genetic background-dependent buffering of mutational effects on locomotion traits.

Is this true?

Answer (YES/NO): NO